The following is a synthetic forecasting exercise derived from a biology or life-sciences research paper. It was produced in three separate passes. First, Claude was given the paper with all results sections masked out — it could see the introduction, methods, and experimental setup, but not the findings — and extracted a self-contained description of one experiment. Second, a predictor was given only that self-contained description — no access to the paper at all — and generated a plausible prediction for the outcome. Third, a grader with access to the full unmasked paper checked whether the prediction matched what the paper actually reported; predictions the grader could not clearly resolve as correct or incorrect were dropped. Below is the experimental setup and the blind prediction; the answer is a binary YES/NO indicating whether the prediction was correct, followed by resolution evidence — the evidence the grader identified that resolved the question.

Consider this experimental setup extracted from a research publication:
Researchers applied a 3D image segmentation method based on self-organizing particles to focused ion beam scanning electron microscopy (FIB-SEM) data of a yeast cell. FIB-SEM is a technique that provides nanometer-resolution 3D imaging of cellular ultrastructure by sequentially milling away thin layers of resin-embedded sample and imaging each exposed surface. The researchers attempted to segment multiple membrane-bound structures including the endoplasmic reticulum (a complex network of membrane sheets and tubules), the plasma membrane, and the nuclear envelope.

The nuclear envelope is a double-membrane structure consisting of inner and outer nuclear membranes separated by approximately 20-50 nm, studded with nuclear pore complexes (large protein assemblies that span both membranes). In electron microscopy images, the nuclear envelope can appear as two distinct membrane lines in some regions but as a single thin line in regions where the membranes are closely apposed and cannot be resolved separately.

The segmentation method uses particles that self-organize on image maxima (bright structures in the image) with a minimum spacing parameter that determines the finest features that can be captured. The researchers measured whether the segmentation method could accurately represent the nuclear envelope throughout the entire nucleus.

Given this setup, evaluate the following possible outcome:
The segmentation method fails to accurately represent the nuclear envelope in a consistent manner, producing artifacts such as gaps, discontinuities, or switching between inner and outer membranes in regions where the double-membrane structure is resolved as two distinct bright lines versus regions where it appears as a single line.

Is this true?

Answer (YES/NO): YES